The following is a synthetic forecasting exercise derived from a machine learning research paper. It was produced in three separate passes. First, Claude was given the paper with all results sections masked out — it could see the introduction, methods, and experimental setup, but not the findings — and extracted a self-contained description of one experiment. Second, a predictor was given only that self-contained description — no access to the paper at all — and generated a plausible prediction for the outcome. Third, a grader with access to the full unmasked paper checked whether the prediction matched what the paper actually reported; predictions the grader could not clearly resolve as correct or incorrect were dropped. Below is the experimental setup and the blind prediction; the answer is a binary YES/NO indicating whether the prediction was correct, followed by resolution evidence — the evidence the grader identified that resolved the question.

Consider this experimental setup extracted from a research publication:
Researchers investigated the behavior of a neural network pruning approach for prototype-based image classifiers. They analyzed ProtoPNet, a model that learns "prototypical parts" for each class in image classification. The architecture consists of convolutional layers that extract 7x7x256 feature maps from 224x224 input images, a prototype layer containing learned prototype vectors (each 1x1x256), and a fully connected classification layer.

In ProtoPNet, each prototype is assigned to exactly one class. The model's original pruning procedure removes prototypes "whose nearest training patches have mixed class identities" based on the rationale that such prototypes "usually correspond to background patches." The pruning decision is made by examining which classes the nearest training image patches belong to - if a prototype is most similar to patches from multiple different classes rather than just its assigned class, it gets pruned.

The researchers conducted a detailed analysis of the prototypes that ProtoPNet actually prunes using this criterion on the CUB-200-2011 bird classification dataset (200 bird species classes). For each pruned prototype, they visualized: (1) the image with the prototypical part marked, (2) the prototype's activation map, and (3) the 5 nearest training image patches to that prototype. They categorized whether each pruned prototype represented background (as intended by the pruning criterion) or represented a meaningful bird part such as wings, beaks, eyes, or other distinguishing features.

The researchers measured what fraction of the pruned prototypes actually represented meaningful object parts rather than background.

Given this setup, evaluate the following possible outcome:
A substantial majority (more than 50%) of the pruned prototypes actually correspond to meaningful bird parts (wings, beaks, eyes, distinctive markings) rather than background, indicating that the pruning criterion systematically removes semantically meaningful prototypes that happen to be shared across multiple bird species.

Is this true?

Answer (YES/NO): NO